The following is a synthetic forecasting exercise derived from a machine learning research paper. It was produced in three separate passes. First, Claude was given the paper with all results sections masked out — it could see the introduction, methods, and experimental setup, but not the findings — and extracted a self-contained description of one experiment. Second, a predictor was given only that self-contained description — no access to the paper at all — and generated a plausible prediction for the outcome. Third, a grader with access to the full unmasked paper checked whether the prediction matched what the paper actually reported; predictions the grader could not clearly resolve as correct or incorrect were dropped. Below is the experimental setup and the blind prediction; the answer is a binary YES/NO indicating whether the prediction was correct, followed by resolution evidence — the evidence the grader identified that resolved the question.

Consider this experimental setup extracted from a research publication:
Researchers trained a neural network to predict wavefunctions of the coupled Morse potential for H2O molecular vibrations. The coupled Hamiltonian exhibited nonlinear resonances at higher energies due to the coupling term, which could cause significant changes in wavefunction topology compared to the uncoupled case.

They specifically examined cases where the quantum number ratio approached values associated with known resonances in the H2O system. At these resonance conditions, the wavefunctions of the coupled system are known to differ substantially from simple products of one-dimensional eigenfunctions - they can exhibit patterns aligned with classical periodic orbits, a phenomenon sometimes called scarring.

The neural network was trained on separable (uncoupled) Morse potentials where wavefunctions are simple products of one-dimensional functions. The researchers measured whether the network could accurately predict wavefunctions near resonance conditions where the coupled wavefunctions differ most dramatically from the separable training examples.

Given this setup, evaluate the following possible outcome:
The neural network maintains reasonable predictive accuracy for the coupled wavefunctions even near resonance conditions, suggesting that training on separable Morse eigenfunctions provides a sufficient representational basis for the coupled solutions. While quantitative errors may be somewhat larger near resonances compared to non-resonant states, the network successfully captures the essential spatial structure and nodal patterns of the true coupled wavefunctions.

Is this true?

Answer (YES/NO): NO